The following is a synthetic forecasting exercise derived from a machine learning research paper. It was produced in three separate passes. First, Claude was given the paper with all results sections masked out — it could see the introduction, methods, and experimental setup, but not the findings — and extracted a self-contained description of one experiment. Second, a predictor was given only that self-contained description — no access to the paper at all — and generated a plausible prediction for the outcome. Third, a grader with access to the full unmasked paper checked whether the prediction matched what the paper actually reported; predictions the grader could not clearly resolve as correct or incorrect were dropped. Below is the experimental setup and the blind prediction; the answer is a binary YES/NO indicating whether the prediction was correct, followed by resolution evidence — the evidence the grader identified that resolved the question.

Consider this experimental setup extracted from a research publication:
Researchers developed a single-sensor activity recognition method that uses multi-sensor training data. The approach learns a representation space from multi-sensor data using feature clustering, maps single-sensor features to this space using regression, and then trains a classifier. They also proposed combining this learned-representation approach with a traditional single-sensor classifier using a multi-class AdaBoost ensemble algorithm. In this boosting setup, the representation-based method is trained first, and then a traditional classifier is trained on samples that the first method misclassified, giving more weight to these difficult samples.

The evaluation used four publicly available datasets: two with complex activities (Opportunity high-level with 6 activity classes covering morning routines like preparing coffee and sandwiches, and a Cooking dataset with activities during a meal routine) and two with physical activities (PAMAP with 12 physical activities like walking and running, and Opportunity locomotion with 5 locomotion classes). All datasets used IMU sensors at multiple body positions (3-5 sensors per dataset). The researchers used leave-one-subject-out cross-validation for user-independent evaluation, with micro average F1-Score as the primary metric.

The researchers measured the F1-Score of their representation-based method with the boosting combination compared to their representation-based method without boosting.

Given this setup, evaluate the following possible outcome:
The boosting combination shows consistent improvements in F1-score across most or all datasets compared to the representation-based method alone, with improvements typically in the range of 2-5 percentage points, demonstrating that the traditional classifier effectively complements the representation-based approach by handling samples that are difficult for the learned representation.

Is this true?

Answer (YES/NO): NO